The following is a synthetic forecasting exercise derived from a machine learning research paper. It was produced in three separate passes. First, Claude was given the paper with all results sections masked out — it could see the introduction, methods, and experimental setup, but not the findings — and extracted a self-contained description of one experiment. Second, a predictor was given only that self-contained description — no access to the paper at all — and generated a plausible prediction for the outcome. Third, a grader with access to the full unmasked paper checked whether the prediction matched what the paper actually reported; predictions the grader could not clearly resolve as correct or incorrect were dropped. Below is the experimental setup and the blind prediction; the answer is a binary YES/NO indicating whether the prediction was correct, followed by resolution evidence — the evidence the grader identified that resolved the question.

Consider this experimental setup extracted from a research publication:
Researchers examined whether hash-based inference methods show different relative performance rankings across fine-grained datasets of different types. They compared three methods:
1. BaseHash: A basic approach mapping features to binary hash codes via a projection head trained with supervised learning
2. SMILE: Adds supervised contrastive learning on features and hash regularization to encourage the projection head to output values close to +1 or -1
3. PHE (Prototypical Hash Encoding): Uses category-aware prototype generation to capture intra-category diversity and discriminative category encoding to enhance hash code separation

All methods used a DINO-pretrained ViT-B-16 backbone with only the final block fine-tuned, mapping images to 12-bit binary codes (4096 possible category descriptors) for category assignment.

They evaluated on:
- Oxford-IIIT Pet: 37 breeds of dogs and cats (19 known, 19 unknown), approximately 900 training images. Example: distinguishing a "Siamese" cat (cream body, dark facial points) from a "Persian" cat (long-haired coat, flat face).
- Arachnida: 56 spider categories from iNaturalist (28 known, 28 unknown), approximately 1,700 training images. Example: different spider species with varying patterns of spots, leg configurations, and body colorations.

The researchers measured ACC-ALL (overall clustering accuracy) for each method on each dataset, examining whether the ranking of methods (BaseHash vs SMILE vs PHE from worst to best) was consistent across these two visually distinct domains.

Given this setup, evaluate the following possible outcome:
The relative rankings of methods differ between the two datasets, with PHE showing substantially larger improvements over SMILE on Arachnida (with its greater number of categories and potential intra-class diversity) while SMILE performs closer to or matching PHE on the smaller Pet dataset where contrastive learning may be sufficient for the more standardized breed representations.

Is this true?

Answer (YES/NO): NO